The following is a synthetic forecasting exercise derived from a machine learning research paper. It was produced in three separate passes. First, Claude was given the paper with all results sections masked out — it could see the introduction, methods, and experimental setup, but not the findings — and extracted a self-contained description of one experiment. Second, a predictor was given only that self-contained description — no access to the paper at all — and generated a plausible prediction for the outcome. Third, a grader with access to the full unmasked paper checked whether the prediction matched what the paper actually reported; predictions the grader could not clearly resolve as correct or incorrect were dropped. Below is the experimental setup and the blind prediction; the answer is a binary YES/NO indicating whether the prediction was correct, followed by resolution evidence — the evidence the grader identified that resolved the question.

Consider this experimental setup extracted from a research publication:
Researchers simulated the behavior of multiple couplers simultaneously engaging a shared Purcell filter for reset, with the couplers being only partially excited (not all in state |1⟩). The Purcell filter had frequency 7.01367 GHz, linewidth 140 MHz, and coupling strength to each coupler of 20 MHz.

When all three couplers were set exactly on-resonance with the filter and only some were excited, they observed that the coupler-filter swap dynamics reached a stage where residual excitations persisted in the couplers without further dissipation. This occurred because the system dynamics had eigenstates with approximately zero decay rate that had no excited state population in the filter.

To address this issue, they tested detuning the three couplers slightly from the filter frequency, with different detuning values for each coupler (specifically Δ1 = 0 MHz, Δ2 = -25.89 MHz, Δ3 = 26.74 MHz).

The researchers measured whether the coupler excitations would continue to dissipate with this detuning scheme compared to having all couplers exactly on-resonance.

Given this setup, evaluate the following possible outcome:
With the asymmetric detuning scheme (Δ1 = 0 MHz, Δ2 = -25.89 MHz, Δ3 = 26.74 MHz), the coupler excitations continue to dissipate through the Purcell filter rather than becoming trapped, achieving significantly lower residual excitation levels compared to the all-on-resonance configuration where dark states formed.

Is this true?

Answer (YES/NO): YES